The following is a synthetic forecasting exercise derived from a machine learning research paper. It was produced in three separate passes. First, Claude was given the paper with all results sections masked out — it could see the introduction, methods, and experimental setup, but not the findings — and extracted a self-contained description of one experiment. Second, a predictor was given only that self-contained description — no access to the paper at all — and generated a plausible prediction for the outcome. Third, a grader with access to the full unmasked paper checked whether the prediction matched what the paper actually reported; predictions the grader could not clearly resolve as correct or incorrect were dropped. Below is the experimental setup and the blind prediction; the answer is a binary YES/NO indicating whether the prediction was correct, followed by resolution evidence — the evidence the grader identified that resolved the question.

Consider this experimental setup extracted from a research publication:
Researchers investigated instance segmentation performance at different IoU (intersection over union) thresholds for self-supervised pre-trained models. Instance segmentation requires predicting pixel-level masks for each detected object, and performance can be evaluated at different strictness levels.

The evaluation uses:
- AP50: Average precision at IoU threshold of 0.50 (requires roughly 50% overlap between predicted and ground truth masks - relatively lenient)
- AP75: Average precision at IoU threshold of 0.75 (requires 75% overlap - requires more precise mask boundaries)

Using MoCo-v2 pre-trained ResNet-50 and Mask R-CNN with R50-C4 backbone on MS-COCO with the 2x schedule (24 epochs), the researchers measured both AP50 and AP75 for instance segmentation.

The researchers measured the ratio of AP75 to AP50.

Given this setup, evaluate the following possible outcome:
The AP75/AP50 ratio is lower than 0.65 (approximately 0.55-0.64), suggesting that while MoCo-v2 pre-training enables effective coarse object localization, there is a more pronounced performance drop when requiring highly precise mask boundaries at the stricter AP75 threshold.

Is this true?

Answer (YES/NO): NO